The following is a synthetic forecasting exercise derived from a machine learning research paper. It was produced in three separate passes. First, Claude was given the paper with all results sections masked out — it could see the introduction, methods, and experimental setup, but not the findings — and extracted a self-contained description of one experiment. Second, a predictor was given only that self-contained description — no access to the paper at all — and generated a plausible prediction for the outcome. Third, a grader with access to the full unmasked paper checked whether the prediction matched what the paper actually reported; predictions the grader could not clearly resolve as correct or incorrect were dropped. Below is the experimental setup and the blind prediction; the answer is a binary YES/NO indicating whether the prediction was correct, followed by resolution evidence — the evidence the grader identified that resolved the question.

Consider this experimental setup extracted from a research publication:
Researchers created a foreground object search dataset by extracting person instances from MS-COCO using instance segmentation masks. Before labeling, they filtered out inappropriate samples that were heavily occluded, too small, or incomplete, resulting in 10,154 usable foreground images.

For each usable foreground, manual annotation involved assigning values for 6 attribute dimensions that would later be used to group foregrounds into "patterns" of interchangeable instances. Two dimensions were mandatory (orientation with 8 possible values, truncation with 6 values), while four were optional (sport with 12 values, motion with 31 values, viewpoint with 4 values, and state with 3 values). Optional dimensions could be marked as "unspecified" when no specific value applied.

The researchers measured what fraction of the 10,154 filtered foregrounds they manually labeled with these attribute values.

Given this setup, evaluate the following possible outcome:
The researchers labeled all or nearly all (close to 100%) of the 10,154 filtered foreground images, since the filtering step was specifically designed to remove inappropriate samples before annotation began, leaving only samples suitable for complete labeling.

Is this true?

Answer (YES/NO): NO